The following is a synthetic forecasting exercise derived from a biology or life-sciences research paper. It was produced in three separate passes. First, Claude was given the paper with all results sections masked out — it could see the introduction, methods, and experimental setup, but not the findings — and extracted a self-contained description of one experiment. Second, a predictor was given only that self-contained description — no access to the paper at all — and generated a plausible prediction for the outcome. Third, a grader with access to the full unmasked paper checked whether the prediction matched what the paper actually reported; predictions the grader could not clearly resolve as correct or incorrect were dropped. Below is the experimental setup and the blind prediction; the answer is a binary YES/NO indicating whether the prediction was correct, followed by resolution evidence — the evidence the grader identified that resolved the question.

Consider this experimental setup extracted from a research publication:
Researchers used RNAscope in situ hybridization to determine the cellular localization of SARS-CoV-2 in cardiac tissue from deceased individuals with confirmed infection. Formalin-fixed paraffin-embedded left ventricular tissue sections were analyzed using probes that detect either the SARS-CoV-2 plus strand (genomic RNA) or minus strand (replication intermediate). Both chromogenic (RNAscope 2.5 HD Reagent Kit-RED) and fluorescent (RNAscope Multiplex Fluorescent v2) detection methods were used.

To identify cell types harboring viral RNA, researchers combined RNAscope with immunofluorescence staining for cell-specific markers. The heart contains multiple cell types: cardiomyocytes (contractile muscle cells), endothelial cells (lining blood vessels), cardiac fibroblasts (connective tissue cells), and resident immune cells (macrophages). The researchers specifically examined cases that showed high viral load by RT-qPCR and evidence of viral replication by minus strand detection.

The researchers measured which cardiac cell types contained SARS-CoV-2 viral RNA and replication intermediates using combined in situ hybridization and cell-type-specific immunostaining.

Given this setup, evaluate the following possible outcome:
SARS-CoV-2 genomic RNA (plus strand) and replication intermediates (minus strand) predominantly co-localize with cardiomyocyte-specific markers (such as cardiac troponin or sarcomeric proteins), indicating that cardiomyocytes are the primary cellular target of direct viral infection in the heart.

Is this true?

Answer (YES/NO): NO